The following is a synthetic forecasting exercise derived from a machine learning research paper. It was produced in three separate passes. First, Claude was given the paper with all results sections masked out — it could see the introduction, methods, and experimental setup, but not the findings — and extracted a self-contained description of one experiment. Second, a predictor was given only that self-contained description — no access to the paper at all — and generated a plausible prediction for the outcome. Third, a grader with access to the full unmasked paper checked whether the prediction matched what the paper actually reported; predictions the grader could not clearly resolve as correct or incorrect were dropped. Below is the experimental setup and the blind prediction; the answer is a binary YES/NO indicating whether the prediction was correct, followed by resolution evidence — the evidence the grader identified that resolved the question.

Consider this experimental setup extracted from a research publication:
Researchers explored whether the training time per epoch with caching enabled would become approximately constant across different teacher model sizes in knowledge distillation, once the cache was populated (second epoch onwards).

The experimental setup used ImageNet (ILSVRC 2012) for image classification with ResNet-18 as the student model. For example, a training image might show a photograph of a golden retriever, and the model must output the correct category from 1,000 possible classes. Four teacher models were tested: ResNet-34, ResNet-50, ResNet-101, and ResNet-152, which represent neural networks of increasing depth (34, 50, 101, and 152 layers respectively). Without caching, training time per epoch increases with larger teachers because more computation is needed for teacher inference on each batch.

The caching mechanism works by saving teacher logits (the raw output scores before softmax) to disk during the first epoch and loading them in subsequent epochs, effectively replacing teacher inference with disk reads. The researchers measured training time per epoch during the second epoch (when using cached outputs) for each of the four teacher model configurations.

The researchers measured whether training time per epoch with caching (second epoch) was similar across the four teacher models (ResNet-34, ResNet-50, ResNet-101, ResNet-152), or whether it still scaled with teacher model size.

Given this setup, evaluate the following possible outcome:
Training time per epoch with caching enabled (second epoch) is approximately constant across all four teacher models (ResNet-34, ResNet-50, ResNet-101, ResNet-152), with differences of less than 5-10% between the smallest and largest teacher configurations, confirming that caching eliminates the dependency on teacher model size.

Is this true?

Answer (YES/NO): NO